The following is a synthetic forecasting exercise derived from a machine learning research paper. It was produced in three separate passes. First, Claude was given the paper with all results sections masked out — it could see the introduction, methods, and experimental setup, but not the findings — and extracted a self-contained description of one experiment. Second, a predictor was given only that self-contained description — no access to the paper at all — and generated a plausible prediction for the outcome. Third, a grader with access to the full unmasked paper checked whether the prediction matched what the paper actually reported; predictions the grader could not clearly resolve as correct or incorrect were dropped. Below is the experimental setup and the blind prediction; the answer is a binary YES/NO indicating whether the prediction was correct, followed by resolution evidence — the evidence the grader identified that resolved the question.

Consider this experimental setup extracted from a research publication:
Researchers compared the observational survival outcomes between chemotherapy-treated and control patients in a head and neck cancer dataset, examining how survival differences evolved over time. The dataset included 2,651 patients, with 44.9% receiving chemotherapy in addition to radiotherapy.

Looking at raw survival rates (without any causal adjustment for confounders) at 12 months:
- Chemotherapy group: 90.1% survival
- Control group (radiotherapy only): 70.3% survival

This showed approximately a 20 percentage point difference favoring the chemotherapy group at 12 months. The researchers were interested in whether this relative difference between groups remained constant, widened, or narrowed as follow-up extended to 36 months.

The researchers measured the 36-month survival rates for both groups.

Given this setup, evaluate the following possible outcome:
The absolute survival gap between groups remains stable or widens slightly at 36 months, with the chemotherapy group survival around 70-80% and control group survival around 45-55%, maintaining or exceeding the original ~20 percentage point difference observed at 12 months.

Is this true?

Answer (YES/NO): NO